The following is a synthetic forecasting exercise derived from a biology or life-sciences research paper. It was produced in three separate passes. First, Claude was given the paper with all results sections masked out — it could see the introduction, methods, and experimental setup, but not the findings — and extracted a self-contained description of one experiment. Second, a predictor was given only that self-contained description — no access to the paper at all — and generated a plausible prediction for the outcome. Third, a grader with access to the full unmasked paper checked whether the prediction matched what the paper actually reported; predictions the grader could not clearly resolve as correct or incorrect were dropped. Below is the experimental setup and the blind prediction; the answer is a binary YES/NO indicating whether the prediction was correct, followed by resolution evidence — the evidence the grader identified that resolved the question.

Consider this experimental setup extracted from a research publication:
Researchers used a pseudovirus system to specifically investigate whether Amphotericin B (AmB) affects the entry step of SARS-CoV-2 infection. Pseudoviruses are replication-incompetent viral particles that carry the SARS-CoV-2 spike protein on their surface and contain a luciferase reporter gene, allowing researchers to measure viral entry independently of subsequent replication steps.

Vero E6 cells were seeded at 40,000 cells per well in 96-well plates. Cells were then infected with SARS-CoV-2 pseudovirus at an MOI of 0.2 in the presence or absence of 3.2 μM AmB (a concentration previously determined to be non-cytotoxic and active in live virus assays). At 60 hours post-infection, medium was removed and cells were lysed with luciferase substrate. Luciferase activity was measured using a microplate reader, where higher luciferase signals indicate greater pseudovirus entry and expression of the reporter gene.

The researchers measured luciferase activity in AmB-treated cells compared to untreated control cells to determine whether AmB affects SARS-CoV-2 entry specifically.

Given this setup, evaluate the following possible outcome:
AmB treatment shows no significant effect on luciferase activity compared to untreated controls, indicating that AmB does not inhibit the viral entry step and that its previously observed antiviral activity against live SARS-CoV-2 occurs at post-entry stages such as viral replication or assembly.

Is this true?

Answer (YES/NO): NO